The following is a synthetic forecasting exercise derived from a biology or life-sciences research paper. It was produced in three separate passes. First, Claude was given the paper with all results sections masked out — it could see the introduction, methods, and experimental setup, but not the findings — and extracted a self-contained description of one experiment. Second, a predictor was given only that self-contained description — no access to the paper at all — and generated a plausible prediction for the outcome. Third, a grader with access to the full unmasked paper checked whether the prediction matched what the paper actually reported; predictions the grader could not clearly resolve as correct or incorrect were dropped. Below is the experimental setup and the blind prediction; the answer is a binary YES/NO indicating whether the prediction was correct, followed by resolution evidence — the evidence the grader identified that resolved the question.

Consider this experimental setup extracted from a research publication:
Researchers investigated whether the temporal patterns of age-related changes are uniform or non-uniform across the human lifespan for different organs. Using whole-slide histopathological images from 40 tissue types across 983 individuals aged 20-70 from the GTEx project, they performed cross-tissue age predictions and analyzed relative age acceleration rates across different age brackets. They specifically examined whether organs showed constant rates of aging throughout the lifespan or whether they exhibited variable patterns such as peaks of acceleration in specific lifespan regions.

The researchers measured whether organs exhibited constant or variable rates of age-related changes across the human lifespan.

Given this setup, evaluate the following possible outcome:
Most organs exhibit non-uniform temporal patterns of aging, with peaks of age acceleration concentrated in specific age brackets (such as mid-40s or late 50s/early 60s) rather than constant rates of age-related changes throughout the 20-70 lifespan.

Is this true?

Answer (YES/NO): YES